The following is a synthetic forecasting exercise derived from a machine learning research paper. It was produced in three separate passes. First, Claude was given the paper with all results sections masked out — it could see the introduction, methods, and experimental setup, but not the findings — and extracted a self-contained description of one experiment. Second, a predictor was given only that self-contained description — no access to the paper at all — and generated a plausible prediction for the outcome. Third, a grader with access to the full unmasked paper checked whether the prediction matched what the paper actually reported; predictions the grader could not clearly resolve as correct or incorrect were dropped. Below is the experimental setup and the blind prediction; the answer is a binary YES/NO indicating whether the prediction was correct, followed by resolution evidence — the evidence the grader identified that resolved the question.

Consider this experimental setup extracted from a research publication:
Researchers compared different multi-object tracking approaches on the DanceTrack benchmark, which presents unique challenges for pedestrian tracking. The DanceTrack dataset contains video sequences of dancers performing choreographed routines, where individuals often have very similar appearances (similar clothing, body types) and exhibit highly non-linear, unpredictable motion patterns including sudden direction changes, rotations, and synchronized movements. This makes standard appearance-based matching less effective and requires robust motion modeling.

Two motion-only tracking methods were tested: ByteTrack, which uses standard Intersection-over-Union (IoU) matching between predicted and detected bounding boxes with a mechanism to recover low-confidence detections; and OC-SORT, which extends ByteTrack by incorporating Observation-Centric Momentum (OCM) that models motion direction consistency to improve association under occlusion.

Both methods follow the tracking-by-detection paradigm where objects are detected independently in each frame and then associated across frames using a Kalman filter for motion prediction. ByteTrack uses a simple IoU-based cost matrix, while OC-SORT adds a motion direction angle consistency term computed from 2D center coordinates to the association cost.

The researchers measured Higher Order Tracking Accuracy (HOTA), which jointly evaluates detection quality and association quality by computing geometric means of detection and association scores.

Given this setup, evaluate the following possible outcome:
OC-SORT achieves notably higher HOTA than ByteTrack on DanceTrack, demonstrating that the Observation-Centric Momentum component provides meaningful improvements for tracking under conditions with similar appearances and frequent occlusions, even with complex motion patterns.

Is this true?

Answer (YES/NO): YES